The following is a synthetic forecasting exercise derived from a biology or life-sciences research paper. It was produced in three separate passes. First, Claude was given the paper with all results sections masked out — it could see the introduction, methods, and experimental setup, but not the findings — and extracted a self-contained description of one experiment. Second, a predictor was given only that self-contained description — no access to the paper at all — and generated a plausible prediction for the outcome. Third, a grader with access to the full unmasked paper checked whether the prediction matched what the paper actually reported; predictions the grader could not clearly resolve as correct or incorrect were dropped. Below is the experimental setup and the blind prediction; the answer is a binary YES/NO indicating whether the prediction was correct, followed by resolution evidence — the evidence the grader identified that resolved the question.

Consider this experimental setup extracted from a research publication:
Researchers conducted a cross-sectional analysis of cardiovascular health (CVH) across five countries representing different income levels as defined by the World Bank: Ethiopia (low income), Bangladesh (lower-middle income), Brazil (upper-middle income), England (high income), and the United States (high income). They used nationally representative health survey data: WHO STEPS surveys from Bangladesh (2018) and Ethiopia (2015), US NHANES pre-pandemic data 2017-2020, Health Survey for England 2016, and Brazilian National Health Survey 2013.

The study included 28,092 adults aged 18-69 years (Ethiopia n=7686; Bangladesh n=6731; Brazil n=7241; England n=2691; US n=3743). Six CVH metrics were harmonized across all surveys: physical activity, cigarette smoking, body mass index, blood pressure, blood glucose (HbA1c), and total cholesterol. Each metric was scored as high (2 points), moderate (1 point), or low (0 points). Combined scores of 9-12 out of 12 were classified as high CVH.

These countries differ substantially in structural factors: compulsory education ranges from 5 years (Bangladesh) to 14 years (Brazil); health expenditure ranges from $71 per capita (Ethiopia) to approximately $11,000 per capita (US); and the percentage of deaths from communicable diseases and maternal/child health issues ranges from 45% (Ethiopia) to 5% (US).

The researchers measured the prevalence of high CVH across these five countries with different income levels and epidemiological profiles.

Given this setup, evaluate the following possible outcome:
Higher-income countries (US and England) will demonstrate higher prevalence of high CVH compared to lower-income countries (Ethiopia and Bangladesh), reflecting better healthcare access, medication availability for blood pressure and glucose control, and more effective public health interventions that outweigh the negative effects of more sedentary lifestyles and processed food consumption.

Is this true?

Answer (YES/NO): NO